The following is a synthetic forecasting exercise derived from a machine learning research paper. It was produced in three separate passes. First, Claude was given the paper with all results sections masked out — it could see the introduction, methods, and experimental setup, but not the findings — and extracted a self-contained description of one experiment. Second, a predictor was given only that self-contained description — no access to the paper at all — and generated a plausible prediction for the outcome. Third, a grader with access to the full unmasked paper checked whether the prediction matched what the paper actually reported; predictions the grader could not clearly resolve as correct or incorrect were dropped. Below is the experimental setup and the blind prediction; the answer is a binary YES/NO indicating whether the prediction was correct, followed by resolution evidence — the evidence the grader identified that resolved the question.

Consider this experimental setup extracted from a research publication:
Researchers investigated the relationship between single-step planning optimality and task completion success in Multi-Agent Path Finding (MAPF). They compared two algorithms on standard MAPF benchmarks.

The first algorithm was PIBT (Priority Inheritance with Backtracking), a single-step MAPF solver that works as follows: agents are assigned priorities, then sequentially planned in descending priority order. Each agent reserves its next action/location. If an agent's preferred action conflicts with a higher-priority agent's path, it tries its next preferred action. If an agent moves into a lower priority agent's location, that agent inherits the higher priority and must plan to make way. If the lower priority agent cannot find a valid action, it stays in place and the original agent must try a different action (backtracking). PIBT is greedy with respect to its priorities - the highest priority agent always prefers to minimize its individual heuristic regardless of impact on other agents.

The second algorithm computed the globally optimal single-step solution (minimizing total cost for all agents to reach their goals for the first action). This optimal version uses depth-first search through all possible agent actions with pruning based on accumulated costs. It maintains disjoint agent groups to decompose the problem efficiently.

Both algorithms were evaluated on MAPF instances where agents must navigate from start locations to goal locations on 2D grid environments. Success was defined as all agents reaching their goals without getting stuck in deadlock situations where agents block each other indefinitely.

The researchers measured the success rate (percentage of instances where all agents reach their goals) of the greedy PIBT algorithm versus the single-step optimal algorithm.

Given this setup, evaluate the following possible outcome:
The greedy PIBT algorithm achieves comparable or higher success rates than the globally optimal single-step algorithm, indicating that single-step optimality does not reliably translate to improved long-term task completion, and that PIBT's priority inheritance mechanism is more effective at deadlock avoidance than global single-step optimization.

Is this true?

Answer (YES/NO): YES